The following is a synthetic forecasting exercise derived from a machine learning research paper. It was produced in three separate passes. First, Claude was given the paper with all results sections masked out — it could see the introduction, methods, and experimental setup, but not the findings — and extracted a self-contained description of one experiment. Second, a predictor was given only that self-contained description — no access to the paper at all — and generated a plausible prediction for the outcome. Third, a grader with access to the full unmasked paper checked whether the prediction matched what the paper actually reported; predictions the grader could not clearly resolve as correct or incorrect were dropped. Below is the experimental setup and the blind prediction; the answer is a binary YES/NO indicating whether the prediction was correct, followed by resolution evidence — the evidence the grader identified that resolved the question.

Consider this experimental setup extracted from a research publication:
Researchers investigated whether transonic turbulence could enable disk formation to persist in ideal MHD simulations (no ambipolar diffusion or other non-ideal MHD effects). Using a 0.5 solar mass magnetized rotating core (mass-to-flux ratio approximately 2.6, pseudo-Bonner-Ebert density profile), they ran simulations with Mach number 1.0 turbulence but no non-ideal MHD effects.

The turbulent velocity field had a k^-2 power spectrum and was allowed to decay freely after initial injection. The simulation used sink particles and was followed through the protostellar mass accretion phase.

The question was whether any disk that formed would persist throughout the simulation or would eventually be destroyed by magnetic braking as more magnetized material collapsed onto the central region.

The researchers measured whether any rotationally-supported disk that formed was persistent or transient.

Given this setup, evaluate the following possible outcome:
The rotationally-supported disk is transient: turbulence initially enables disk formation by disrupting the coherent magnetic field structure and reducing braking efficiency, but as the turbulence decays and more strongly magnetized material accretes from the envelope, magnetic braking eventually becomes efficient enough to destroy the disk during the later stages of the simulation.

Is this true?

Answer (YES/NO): YES